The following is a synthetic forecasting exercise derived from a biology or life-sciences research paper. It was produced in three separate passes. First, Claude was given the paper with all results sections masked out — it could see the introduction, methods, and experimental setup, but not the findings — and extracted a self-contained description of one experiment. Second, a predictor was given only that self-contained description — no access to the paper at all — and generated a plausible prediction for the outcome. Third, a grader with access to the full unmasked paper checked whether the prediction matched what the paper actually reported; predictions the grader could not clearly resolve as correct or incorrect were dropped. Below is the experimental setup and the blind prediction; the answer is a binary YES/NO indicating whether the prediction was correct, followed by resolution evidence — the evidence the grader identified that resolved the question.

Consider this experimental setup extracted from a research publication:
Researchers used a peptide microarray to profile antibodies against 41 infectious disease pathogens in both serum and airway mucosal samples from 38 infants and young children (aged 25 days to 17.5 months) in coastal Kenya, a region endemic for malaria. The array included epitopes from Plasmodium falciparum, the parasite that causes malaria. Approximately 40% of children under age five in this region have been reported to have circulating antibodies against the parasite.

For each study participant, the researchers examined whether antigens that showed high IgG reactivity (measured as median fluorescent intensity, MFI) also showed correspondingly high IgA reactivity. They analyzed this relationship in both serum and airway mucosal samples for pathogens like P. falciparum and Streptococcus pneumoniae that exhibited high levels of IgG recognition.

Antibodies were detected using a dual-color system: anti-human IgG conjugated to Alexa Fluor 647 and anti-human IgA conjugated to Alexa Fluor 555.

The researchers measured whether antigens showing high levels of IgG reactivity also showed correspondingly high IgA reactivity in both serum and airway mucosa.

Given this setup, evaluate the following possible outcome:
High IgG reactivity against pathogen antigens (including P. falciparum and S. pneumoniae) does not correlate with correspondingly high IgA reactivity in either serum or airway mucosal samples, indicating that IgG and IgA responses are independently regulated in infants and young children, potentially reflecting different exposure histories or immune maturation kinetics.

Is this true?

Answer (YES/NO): NO